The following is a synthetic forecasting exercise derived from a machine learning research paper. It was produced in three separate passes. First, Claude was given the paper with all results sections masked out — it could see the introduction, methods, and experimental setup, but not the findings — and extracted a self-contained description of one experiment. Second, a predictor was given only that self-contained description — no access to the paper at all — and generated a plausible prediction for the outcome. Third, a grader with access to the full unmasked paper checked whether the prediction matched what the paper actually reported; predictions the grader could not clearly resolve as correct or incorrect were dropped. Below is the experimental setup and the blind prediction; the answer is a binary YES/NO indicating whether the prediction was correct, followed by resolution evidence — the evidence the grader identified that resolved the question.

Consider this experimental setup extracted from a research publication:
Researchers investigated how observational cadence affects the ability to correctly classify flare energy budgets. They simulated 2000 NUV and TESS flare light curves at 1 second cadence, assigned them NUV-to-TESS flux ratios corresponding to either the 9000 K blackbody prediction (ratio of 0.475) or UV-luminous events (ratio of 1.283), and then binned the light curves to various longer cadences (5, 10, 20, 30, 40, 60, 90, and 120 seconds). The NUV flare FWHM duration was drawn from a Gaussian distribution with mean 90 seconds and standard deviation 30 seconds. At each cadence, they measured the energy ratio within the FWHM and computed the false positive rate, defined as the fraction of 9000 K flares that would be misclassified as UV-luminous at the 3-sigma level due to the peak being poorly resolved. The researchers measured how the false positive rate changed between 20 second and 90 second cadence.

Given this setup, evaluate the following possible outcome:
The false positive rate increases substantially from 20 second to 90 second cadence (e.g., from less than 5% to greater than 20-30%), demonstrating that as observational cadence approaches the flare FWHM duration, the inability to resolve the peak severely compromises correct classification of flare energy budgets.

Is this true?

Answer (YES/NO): YES